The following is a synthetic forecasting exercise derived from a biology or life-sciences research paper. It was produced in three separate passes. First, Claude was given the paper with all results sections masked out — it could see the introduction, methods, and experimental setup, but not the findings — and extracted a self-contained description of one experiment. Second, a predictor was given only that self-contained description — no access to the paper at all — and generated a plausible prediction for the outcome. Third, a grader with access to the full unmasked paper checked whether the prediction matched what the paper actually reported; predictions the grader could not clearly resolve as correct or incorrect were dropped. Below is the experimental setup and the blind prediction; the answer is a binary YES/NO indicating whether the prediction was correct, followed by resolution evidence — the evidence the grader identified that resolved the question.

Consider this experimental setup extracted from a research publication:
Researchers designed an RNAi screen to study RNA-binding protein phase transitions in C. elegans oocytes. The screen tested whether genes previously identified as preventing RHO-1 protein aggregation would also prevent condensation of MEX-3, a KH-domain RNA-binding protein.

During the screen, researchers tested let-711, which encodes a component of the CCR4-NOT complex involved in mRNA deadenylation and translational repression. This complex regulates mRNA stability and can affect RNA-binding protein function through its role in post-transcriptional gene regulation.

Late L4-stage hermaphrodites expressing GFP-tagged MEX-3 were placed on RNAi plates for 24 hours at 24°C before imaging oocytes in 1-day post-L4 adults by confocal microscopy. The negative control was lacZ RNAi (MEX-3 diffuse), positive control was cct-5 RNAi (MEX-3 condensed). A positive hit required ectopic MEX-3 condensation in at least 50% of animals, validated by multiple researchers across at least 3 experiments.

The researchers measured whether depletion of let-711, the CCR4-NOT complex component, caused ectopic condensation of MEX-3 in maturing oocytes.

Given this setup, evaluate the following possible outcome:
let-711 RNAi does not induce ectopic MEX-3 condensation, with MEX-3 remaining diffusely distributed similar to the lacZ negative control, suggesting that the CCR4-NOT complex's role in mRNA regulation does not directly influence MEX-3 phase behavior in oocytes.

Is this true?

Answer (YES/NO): NO